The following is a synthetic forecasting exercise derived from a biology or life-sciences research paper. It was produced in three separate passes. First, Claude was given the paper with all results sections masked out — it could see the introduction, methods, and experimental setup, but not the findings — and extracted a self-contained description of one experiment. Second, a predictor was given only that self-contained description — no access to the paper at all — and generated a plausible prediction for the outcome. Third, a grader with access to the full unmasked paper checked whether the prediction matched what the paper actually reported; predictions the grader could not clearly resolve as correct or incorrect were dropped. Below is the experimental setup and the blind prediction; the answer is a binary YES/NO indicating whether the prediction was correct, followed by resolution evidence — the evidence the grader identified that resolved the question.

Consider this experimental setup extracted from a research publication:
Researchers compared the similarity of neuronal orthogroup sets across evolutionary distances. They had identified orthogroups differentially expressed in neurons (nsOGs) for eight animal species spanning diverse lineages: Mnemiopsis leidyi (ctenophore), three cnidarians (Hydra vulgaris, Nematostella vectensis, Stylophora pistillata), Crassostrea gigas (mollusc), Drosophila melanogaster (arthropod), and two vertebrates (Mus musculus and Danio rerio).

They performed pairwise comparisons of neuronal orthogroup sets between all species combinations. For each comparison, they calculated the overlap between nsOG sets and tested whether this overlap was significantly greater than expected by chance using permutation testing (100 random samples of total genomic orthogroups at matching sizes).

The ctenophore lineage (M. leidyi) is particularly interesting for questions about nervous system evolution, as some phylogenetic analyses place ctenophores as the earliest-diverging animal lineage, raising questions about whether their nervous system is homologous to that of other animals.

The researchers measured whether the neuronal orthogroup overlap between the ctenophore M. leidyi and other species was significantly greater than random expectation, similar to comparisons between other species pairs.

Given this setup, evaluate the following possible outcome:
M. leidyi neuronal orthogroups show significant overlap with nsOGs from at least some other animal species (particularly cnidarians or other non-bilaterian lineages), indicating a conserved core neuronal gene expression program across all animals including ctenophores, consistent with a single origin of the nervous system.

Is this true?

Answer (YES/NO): YES